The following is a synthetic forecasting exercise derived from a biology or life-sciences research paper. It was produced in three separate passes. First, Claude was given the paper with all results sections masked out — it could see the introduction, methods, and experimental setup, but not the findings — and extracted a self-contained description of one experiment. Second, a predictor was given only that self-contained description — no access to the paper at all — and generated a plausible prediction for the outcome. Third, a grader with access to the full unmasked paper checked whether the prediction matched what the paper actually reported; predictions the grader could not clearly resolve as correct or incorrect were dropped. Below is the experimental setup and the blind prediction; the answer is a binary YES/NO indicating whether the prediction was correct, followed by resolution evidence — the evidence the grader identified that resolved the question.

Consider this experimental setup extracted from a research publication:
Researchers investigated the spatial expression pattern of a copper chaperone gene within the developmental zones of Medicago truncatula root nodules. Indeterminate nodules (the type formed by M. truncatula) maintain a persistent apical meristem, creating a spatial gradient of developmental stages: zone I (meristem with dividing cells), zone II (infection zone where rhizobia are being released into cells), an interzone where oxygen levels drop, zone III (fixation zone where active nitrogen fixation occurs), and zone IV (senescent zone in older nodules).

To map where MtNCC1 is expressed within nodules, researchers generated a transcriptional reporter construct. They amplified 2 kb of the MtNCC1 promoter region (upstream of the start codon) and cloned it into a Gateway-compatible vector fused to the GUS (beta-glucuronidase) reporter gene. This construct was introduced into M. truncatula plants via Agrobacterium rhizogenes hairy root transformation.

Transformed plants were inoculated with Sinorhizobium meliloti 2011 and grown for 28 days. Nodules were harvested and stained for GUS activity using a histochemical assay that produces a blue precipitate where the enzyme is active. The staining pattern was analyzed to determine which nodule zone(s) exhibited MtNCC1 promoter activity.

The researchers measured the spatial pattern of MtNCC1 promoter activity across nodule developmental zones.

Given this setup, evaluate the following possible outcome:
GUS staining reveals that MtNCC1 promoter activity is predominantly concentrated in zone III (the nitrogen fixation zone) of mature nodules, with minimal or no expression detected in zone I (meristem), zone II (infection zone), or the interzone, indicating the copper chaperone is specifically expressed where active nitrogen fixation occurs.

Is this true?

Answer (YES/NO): NO